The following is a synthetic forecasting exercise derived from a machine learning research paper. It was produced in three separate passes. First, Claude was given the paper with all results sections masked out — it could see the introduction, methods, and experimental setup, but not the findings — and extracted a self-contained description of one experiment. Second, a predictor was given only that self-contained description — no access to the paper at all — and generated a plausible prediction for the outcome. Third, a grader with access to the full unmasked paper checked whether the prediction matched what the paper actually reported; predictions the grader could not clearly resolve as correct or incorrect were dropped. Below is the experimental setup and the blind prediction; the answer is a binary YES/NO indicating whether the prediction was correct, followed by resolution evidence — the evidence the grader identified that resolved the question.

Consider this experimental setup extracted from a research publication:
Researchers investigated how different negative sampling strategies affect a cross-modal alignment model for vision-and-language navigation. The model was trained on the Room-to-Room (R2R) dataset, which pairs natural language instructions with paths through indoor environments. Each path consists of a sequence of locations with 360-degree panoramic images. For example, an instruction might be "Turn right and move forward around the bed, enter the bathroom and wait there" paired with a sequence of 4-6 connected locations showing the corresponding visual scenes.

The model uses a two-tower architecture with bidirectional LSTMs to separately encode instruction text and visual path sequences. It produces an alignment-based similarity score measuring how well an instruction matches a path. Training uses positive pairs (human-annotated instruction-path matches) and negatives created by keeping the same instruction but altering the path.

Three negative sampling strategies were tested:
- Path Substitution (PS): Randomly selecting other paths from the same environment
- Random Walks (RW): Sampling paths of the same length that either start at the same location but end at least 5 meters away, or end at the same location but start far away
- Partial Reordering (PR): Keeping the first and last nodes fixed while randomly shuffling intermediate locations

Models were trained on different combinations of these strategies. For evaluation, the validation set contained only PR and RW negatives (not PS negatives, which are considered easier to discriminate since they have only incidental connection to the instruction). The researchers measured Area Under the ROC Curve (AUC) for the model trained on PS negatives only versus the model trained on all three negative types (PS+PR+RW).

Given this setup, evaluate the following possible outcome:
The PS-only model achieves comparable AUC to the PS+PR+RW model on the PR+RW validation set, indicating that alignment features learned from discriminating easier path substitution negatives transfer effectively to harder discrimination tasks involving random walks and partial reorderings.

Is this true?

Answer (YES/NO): NO